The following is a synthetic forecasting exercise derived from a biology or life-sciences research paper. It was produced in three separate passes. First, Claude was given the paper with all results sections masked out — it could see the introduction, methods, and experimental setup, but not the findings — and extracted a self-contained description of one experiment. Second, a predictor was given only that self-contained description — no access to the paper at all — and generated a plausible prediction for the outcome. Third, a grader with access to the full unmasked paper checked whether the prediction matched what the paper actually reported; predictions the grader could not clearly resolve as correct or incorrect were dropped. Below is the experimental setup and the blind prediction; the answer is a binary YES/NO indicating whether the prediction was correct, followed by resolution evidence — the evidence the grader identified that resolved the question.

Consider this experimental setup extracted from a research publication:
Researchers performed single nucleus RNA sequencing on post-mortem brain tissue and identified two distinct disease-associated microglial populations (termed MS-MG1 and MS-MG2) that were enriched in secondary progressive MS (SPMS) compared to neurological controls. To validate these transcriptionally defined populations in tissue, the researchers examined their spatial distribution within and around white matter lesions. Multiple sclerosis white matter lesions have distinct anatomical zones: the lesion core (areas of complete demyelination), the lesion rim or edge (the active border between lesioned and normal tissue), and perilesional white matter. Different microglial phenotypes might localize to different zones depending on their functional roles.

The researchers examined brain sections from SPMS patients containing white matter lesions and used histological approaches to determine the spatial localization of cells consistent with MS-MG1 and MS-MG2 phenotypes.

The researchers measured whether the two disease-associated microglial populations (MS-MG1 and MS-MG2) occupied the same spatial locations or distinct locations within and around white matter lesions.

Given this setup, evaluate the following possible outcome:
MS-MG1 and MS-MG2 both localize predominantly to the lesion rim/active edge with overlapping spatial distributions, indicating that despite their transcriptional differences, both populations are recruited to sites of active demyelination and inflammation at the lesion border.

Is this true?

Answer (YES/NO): NO